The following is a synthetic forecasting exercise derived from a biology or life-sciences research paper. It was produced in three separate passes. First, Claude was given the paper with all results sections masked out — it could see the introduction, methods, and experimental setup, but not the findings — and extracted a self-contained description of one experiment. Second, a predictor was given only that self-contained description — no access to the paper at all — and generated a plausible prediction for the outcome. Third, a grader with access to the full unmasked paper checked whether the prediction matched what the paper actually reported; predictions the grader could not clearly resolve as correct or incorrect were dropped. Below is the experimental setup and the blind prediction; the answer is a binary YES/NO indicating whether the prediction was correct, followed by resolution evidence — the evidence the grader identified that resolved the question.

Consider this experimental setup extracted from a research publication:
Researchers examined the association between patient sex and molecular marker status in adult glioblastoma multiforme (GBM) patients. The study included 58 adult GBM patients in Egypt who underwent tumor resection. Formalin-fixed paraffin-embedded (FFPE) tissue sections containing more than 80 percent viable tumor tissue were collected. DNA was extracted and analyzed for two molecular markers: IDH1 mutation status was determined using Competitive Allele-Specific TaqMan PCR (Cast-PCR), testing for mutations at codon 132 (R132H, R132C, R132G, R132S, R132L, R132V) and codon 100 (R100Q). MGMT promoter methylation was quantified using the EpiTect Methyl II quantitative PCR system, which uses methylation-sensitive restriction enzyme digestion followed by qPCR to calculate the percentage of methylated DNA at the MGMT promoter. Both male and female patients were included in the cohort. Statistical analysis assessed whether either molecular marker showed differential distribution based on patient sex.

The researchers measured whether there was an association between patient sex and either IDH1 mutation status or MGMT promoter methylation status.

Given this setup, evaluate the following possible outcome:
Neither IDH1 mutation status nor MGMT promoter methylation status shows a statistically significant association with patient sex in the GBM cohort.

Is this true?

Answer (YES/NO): YES